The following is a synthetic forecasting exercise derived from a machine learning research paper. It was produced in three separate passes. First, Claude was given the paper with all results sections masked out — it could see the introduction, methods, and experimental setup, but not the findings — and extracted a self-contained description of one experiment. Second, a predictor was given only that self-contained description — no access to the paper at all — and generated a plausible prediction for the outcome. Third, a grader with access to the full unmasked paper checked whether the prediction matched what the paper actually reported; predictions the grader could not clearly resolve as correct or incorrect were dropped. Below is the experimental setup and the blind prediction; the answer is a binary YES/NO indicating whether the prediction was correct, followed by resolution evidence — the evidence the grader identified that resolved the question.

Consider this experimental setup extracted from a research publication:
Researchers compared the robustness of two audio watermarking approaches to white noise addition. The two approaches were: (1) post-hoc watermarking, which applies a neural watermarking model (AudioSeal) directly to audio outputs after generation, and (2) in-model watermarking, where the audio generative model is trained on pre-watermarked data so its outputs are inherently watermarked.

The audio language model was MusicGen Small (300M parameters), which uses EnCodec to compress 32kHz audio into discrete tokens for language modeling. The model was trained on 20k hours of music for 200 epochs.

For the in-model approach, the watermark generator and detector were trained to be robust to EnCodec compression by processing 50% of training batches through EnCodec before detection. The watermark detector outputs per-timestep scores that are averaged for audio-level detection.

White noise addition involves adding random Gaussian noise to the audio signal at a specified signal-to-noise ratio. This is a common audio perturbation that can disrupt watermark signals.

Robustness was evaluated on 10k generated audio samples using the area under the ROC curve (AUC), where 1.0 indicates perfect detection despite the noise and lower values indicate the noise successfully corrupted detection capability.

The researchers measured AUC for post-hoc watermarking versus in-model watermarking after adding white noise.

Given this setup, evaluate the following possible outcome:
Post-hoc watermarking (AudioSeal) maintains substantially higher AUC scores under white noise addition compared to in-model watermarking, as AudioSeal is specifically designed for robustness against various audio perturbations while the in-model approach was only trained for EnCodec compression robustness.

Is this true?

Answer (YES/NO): NO